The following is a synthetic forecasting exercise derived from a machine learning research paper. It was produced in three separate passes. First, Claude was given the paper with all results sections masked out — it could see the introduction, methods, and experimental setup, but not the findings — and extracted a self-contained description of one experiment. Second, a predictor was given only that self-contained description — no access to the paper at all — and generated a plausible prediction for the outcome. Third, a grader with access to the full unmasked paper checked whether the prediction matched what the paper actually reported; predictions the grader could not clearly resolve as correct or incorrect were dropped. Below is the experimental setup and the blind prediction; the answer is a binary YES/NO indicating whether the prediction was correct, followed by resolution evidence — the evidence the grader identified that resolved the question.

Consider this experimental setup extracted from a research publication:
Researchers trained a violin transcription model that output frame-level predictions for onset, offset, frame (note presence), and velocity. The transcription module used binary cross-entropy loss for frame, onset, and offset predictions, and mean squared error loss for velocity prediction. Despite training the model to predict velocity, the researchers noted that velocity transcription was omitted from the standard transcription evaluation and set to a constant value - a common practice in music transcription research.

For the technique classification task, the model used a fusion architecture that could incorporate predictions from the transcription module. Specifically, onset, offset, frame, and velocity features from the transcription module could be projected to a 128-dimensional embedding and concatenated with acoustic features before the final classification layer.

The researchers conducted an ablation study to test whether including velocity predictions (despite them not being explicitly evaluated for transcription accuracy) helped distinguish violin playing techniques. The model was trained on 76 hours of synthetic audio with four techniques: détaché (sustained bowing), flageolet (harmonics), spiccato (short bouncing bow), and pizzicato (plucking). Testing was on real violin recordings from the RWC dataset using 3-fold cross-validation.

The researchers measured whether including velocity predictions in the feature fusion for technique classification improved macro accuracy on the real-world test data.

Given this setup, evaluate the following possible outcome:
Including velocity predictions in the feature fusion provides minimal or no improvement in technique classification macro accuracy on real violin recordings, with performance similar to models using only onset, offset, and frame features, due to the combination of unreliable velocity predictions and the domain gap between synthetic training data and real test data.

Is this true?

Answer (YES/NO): NO